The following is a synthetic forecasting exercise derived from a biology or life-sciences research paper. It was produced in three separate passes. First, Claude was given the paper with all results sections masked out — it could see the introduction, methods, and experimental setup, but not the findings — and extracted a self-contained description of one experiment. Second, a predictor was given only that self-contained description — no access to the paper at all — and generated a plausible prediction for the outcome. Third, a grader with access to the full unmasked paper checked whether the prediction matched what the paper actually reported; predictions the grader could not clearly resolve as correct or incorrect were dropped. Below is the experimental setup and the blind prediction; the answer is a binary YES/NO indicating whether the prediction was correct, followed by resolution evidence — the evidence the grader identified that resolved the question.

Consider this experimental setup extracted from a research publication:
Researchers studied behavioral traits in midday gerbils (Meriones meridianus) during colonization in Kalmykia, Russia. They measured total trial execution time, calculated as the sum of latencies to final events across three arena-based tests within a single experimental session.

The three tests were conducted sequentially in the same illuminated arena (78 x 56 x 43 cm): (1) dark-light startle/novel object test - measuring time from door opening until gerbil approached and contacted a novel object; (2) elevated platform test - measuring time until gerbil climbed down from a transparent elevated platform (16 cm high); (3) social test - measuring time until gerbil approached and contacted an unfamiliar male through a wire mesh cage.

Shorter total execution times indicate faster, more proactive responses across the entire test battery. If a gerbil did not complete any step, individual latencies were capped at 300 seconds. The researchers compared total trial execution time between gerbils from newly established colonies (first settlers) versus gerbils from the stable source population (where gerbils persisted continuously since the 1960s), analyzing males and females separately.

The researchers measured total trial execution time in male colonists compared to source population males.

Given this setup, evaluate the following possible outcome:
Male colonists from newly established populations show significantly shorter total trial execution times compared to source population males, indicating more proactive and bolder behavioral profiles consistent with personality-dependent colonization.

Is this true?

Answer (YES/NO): NO